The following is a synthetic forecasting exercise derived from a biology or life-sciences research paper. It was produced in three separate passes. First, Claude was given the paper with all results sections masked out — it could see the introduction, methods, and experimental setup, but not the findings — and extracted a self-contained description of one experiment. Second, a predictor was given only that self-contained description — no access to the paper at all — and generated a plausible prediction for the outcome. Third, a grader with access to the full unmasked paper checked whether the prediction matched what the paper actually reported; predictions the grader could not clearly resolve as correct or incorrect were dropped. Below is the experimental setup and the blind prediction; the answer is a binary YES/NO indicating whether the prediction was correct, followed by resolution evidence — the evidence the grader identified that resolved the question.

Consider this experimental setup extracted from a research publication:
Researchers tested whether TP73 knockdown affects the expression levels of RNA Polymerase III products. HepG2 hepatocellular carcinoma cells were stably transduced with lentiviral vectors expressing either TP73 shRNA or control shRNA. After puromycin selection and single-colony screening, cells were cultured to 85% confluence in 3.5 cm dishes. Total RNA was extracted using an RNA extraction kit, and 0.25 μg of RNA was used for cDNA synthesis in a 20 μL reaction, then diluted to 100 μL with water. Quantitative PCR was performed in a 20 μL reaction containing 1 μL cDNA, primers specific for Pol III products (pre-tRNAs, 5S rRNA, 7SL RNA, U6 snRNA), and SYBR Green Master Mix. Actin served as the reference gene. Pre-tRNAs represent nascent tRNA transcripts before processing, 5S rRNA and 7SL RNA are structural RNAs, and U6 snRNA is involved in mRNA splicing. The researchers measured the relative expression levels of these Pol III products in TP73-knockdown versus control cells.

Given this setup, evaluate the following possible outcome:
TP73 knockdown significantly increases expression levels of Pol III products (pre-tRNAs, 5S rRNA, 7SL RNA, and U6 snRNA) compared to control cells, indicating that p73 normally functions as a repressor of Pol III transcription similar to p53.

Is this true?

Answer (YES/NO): YES